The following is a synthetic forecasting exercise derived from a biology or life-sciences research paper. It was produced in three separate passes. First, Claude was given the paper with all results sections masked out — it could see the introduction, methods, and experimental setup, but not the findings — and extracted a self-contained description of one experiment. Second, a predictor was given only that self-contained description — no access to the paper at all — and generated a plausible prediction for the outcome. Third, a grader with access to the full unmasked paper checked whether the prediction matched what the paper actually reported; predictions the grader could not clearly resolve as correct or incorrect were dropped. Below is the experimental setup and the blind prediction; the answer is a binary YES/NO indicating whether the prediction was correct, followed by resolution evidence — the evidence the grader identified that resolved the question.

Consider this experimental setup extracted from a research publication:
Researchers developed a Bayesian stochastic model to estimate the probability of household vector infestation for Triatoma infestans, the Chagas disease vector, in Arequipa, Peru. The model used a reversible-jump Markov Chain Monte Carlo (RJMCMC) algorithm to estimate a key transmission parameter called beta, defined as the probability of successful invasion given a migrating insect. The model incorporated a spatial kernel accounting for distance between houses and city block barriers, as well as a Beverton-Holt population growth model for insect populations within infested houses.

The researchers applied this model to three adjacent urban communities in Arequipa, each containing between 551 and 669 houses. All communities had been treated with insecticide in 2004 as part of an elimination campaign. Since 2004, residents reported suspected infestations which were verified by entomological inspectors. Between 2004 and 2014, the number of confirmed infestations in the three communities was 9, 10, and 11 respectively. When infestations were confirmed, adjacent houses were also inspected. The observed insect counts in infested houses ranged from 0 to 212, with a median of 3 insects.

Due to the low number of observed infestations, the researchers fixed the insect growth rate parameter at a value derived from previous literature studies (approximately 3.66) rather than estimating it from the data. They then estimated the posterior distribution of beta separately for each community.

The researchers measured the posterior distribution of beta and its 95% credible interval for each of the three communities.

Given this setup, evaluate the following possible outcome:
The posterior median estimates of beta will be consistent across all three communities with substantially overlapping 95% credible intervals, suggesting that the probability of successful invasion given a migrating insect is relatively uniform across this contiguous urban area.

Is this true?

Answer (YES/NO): YES